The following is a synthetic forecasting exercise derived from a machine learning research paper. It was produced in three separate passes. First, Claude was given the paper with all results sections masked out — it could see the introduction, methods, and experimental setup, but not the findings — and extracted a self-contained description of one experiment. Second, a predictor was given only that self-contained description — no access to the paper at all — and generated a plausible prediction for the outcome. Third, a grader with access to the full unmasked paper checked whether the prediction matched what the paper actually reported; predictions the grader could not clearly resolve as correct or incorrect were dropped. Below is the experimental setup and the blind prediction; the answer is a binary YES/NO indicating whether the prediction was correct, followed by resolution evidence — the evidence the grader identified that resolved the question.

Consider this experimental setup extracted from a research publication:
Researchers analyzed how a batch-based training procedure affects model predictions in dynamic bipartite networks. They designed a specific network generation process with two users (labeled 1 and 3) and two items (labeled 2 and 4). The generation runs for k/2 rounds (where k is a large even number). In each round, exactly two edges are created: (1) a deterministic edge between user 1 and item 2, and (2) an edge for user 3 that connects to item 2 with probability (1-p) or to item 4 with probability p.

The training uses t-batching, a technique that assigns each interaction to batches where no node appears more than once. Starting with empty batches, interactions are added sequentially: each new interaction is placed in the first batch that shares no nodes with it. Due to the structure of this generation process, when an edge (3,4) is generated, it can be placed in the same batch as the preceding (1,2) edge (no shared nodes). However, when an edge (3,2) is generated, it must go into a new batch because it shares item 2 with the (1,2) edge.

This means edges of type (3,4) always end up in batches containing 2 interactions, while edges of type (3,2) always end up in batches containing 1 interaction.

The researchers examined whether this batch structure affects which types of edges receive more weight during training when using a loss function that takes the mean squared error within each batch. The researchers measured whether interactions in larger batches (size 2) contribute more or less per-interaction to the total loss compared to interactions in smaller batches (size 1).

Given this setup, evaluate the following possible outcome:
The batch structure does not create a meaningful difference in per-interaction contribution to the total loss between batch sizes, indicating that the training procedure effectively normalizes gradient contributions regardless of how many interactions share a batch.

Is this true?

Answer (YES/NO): NO